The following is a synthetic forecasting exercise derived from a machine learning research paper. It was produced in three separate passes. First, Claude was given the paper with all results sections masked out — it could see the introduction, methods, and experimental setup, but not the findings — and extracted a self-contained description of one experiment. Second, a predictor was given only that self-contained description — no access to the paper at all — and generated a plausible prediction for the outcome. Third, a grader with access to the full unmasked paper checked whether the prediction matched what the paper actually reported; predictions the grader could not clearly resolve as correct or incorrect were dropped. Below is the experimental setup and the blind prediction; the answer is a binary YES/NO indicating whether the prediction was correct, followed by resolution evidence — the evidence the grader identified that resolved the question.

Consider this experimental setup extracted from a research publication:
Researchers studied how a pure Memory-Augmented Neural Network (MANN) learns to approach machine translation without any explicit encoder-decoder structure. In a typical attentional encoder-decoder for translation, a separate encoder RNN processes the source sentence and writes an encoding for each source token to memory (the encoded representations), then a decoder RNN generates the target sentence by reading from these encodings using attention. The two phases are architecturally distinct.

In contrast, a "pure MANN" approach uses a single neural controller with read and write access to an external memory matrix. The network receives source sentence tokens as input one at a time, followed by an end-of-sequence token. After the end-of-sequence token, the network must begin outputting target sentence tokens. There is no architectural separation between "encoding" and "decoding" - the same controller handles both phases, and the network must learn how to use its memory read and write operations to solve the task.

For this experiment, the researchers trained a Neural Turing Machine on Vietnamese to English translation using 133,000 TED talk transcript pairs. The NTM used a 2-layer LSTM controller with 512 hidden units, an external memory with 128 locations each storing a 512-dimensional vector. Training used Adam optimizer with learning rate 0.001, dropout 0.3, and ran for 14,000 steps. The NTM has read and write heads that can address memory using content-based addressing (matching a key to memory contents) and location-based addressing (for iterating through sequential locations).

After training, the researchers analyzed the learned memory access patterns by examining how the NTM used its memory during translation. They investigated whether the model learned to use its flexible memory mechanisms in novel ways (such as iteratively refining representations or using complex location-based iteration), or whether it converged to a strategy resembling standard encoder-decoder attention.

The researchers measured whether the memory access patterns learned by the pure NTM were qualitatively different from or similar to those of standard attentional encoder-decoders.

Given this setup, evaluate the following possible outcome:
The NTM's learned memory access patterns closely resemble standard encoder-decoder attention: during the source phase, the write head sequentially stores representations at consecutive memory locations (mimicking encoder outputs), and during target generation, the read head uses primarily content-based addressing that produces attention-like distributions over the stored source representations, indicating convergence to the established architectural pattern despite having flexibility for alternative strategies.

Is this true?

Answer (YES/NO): YES